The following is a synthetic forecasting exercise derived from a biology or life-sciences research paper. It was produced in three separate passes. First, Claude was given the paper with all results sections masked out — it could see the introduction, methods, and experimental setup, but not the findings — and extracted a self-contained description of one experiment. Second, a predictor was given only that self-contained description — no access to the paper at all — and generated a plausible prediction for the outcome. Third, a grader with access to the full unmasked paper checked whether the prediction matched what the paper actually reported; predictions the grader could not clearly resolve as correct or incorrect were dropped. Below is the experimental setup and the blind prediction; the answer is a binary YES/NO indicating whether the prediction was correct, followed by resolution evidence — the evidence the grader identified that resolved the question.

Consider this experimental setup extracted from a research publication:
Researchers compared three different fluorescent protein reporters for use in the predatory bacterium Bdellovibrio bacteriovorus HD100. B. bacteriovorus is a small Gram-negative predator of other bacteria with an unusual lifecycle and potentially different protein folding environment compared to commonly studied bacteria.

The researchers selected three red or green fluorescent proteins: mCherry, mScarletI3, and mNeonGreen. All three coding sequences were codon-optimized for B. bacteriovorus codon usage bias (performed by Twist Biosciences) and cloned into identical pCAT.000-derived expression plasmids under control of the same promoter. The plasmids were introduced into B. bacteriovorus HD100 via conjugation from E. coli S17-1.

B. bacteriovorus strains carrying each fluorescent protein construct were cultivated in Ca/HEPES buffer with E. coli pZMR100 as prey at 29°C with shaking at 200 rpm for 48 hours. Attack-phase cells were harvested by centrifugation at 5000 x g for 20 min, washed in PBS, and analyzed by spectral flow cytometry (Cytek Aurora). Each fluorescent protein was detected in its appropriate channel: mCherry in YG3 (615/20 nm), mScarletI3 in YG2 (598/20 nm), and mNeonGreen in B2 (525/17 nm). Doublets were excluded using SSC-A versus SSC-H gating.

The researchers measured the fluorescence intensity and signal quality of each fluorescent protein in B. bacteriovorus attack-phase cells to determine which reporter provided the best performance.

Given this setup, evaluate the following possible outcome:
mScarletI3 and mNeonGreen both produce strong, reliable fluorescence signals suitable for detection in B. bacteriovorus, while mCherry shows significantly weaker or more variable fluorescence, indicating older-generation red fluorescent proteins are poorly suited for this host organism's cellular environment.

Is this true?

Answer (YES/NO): YES